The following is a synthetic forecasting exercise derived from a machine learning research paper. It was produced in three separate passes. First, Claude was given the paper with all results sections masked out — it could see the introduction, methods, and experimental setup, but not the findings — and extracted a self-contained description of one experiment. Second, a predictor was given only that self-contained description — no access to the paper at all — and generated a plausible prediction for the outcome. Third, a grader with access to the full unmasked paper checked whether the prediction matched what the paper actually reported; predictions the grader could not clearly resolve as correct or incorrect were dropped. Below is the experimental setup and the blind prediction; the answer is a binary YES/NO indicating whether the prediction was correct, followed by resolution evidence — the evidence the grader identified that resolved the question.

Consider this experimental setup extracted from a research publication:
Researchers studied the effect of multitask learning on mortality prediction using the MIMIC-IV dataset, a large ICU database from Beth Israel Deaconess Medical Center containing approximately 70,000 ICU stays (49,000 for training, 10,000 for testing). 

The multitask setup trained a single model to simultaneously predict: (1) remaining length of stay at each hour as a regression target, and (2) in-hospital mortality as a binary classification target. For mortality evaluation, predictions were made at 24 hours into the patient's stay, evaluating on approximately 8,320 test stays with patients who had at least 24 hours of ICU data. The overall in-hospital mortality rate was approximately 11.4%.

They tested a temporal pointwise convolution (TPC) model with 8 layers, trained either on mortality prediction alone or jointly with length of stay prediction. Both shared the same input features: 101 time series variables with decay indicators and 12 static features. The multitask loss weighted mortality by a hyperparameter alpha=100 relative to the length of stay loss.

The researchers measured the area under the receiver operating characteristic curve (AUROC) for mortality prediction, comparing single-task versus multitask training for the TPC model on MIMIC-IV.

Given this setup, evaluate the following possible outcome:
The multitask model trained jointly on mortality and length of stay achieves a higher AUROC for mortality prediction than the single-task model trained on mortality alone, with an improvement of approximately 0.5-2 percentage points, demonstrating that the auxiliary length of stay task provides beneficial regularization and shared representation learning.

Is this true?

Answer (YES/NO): YES